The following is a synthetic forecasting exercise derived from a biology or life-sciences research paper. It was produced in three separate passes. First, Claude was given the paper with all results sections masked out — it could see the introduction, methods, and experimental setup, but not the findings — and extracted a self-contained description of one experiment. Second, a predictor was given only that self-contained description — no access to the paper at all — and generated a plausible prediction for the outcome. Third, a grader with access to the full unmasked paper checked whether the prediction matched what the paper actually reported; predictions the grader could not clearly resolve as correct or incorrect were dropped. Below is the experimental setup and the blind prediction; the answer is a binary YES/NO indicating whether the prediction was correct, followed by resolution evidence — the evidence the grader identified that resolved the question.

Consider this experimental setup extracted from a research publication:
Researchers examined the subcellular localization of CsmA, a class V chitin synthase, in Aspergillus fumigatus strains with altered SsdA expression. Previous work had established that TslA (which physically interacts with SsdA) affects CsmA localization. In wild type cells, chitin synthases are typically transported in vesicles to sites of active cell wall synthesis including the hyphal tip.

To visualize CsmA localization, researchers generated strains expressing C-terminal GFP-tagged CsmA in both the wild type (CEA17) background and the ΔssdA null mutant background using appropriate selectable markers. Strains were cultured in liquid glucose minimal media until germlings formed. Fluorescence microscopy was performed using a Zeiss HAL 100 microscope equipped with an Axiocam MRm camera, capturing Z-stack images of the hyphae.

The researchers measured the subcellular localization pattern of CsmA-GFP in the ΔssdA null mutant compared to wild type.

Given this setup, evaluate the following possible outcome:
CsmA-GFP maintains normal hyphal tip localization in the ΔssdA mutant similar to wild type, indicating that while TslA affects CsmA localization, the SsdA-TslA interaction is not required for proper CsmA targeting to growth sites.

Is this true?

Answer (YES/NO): NO